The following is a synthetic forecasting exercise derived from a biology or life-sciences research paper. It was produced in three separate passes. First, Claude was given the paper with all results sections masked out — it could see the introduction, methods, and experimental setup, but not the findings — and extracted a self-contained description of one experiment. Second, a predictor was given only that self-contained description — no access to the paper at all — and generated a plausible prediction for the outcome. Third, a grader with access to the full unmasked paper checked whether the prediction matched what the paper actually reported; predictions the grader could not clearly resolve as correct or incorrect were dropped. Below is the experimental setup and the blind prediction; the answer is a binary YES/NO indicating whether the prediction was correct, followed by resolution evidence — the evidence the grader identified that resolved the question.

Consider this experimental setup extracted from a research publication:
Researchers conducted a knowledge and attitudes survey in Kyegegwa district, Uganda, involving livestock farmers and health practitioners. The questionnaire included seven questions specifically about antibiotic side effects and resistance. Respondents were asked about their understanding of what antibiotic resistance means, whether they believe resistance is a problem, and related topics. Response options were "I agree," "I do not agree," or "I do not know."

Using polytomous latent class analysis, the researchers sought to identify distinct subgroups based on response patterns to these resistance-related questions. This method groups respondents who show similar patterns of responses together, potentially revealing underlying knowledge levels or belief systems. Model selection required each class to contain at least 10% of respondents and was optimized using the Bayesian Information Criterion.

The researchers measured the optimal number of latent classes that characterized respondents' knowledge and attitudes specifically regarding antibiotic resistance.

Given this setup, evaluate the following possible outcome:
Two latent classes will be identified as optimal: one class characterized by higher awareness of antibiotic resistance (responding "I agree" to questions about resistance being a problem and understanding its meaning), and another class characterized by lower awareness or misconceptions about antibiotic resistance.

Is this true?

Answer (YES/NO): NO